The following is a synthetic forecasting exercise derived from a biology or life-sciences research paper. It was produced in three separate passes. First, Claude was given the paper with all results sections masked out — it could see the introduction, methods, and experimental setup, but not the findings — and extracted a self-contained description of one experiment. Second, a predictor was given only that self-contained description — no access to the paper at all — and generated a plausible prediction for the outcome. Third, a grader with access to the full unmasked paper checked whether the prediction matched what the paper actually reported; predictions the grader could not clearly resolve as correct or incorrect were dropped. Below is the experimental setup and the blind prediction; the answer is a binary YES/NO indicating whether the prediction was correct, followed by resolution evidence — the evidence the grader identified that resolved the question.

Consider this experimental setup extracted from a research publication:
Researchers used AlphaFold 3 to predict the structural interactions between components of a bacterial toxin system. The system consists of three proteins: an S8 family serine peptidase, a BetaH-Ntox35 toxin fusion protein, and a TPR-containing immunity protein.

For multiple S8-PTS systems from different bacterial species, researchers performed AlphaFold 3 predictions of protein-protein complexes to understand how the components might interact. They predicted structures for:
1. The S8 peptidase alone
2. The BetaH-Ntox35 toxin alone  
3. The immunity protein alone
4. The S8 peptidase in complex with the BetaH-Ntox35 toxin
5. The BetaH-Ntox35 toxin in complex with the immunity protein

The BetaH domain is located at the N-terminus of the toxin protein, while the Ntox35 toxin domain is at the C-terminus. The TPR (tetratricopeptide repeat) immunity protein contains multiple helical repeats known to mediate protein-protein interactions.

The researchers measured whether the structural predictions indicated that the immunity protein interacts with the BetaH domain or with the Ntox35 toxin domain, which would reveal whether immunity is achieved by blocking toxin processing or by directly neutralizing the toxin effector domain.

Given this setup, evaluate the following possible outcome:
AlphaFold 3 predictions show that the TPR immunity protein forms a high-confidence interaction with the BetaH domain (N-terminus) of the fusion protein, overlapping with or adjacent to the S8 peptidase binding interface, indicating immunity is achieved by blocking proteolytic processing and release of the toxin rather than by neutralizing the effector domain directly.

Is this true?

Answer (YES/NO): NO